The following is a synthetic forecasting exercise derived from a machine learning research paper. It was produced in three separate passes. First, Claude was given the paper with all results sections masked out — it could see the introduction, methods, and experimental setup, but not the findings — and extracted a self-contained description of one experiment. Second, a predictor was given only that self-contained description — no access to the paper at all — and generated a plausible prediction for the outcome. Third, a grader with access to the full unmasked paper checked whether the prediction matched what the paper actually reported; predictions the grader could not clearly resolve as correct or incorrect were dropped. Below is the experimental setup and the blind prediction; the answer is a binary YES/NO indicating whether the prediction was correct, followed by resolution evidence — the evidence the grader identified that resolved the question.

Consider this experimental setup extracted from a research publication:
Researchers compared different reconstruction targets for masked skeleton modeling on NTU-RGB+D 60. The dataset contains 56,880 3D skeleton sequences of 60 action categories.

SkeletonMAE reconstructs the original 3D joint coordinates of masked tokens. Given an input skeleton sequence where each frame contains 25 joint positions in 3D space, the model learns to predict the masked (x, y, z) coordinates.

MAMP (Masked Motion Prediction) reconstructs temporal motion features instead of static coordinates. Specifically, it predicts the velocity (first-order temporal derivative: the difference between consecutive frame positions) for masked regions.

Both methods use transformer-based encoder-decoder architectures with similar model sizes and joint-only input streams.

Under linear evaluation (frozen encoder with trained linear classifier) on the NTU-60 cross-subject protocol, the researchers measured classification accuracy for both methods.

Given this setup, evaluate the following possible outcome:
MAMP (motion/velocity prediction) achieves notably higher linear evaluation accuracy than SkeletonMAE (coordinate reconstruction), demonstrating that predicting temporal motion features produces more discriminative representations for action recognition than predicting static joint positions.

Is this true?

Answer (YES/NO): YES